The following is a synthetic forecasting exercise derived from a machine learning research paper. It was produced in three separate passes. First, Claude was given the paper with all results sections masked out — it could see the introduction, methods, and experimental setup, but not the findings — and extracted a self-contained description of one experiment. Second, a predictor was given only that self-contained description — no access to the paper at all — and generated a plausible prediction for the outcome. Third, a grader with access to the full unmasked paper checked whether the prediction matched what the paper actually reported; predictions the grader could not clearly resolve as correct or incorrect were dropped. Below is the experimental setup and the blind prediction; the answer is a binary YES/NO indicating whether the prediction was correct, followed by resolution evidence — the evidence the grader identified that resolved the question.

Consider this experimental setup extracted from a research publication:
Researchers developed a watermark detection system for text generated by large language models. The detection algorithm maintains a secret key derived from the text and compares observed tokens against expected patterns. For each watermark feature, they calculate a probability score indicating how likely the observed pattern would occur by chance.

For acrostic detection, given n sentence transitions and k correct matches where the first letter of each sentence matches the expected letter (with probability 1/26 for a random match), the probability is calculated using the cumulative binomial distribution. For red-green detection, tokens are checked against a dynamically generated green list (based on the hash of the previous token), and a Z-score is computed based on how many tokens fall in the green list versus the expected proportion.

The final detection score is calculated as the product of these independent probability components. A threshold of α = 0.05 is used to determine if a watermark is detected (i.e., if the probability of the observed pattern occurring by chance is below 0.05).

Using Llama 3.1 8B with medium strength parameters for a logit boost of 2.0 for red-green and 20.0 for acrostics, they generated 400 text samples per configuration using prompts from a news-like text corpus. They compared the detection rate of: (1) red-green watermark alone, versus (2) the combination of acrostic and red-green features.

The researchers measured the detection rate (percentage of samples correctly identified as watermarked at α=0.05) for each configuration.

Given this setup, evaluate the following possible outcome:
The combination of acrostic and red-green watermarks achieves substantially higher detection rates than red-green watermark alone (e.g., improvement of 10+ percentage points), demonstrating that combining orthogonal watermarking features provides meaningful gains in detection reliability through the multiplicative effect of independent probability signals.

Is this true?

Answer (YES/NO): YES